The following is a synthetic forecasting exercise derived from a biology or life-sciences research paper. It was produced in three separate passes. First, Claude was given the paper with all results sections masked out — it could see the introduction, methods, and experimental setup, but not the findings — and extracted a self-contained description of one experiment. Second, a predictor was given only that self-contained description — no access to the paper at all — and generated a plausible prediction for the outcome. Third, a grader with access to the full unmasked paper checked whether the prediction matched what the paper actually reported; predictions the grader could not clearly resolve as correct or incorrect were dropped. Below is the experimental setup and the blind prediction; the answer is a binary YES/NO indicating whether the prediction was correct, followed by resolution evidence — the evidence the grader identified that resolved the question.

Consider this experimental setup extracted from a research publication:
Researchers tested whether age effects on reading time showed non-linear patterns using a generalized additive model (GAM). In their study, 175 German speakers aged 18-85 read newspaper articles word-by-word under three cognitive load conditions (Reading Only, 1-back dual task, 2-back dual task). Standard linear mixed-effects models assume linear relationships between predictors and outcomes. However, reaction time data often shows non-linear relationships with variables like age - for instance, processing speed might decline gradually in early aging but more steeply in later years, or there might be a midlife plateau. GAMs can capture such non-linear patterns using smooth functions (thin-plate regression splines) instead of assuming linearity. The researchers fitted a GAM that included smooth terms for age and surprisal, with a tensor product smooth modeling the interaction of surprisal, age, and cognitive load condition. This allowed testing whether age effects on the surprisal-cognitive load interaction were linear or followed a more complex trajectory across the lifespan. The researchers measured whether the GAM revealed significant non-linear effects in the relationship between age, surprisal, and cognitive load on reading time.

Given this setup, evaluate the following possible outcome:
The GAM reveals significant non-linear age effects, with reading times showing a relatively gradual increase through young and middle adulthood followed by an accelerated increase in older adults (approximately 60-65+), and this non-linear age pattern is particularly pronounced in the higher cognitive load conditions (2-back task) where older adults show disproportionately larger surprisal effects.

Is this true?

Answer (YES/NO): NO